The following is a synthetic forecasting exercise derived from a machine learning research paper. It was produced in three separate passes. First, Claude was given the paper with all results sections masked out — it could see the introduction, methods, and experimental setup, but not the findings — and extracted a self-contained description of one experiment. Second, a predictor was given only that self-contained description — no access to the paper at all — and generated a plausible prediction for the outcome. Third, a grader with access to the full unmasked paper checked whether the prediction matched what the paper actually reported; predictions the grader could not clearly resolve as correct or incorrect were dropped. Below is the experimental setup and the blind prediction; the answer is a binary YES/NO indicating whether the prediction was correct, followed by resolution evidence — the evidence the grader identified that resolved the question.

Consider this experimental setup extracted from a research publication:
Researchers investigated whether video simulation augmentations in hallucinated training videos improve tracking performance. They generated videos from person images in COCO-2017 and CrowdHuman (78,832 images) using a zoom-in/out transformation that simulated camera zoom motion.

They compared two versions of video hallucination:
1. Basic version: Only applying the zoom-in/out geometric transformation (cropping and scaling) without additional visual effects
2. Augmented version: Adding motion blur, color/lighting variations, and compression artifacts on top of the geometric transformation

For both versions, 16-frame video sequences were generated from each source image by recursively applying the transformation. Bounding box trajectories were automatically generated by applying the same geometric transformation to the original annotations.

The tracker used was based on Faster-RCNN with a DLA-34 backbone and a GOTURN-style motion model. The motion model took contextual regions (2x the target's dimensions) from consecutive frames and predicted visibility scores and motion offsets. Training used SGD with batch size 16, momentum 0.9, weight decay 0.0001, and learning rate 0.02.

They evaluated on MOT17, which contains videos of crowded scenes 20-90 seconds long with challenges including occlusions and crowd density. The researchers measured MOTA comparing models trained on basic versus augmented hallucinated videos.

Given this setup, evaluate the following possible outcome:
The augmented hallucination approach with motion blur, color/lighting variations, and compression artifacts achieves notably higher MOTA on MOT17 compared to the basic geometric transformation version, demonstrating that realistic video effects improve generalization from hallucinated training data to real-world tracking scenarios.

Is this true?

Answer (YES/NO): YES